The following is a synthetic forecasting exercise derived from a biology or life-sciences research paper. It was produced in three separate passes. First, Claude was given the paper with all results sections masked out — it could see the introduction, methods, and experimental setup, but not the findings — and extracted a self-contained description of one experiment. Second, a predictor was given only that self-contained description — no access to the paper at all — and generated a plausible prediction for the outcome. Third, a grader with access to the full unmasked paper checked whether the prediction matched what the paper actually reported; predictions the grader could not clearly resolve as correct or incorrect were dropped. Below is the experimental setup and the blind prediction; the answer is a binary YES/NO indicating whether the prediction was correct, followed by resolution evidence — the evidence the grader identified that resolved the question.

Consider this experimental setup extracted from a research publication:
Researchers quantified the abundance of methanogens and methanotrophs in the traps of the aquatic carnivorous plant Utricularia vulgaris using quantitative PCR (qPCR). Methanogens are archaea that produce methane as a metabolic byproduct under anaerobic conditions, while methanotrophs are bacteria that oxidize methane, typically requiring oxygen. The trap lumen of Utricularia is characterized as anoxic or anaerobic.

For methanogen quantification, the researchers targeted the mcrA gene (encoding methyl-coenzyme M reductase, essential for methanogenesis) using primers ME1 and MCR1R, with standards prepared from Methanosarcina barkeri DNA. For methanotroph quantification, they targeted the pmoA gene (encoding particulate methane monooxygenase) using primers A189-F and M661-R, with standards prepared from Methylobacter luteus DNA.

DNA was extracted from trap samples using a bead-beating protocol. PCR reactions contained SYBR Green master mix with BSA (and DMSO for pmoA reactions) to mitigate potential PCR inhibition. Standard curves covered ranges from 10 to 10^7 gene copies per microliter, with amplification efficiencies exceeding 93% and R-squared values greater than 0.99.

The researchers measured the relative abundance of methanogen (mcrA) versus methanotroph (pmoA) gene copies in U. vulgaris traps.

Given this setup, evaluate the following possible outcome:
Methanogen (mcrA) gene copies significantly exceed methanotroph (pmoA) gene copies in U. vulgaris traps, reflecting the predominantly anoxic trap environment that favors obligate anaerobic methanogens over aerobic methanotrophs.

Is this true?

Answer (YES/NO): NO